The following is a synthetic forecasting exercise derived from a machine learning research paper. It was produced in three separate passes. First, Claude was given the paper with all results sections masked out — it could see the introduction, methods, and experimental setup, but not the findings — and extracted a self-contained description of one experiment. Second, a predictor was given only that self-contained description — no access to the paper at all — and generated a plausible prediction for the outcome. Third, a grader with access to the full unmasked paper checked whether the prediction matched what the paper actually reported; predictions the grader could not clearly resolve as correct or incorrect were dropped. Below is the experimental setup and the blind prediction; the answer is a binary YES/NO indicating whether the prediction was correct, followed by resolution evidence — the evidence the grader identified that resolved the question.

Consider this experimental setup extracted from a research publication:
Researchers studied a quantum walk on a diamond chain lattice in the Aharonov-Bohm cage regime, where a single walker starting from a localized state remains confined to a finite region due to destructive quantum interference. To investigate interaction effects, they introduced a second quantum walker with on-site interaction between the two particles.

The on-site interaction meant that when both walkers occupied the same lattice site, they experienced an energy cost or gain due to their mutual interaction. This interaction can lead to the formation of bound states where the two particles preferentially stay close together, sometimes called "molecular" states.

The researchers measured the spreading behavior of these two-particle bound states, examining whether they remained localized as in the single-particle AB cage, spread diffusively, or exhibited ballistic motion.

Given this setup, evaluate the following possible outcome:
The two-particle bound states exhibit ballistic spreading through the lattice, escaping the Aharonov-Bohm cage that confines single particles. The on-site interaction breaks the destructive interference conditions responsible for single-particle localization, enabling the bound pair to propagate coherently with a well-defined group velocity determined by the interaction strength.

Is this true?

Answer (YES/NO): YES